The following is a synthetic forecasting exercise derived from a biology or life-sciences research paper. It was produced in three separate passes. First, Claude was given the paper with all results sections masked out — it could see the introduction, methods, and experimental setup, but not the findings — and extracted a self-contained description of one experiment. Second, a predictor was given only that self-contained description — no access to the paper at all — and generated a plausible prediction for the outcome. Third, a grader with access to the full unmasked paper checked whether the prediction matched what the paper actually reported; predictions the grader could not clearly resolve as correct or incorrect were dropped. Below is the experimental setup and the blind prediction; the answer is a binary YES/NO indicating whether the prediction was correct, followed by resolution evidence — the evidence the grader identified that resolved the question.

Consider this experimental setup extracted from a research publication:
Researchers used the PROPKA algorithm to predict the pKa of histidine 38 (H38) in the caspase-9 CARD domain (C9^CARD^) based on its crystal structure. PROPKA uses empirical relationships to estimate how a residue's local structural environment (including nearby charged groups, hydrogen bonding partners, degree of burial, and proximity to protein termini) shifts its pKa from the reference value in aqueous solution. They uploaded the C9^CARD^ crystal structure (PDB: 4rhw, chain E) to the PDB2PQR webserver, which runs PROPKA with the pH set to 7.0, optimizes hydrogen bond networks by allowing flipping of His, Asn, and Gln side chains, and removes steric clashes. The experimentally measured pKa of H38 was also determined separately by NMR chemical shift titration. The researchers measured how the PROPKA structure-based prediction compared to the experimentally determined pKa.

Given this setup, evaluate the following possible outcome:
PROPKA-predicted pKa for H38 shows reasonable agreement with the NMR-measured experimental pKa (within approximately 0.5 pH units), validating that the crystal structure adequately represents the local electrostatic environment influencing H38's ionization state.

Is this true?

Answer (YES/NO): NO